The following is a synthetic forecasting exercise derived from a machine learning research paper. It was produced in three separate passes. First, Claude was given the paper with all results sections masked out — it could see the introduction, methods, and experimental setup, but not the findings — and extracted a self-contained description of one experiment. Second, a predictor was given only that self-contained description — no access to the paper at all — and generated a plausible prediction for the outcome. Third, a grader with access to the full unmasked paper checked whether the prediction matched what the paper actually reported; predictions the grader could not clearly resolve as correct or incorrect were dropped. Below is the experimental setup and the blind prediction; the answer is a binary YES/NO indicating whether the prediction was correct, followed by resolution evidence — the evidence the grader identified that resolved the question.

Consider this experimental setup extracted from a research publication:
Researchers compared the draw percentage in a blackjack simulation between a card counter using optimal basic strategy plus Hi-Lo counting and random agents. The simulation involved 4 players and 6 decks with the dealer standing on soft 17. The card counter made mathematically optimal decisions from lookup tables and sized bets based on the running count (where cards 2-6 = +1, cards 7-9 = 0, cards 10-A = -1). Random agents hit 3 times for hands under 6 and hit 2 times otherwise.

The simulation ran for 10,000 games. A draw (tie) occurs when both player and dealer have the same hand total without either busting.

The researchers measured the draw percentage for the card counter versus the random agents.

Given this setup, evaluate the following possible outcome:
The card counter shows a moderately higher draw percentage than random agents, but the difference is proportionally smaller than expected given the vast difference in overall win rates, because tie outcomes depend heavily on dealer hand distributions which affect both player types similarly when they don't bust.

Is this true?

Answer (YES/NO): NO